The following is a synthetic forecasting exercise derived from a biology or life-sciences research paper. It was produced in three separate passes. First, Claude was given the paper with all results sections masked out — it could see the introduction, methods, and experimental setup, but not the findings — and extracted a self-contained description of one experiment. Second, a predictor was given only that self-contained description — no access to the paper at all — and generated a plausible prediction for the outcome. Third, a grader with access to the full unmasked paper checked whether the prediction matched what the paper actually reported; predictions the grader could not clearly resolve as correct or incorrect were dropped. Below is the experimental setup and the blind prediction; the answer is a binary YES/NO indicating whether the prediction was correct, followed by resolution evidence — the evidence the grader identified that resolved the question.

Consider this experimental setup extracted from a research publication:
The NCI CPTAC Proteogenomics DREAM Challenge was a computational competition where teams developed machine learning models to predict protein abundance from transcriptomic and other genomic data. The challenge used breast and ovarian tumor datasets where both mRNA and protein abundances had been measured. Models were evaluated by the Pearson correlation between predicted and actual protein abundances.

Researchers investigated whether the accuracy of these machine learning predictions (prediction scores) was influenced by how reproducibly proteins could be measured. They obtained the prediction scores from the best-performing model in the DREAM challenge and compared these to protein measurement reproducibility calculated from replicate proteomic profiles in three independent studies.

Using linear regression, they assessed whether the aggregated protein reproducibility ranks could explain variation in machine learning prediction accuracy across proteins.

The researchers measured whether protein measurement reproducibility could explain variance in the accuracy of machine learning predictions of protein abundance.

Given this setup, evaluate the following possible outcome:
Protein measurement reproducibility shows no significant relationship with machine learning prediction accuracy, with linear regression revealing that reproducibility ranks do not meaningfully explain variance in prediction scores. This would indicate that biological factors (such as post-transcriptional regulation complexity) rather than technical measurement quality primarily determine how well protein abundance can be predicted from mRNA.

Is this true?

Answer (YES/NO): NO